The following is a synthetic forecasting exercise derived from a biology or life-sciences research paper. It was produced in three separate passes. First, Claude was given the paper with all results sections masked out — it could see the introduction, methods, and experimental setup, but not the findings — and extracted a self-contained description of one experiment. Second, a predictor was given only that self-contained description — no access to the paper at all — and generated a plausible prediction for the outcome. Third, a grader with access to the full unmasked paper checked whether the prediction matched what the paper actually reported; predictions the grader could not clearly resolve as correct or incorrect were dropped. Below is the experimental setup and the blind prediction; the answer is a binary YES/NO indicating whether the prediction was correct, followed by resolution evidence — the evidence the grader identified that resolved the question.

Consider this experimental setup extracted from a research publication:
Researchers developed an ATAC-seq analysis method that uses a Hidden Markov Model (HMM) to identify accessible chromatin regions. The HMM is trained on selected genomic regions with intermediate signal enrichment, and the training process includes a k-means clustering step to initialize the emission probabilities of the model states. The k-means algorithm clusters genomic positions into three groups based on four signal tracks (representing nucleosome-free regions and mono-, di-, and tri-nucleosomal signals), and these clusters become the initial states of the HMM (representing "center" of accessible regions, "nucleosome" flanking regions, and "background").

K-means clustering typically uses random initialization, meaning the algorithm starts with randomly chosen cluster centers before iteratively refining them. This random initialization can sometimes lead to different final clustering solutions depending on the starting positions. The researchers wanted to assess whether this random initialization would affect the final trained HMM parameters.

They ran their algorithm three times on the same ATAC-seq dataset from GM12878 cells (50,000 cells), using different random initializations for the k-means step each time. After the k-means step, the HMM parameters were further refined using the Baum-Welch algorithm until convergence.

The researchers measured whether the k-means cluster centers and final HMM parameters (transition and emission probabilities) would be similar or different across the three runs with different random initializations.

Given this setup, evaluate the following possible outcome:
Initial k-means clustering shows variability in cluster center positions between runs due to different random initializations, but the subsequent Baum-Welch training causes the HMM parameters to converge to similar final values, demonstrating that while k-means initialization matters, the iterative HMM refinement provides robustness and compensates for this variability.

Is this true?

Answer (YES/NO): NO